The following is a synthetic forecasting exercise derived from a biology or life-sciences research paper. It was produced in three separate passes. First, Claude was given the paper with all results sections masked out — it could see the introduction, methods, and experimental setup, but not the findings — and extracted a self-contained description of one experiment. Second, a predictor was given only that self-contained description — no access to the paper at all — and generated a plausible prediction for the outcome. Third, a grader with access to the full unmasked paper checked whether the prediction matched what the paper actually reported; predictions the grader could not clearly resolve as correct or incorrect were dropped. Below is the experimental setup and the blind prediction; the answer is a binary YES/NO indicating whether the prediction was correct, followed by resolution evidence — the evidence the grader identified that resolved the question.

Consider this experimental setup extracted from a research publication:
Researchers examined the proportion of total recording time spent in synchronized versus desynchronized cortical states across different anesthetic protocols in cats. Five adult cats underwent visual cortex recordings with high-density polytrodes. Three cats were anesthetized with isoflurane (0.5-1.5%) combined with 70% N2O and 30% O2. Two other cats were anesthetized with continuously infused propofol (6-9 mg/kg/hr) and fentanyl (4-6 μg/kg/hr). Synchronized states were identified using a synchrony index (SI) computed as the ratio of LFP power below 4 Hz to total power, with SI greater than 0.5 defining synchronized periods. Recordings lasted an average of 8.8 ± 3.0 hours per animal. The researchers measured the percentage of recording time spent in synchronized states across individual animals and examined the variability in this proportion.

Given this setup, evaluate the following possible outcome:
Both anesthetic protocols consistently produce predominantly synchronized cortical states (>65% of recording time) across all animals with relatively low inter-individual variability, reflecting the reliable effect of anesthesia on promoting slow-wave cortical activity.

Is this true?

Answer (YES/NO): NO